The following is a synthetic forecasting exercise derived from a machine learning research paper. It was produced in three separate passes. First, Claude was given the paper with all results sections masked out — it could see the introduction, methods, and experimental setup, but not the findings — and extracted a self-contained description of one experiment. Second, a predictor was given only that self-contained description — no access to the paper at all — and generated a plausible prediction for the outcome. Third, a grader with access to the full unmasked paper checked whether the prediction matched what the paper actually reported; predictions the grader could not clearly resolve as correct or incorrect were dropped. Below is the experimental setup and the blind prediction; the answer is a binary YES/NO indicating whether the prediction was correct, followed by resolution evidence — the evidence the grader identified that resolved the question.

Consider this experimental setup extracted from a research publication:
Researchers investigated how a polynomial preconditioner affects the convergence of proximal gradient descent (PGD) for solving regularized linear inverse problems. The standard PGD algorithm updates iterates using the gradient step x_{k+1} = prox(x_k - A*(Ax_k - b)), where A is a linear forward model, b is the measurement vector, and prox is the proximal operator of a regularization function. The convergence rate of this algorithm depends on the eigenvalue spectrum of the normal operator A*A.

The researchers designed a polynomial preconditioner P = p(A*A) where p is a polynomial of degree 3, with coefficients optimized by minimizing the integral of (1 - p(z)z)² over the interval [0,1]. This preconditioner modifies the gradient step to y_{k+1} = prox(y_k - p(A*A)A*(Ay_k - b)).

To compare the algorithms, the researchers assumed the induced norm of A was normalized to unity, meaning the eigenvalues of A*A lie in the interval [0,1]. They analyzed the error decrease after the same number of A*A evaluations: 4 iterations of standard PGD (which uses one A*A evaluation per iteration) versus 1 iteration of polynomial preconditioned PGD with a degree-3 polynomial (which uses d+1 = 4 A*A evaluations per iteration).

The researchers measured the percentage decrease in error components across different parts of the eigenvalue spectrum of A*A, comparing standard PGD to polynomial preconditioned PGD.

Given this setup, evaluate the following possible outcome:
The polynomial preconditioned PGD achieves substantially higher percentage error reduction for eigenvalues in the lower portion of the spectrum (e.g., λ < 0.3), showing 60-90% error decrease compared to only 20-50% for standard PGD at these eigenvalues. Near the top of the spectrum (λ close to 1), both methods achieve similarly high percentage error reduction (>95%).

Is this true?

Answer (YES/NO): NO